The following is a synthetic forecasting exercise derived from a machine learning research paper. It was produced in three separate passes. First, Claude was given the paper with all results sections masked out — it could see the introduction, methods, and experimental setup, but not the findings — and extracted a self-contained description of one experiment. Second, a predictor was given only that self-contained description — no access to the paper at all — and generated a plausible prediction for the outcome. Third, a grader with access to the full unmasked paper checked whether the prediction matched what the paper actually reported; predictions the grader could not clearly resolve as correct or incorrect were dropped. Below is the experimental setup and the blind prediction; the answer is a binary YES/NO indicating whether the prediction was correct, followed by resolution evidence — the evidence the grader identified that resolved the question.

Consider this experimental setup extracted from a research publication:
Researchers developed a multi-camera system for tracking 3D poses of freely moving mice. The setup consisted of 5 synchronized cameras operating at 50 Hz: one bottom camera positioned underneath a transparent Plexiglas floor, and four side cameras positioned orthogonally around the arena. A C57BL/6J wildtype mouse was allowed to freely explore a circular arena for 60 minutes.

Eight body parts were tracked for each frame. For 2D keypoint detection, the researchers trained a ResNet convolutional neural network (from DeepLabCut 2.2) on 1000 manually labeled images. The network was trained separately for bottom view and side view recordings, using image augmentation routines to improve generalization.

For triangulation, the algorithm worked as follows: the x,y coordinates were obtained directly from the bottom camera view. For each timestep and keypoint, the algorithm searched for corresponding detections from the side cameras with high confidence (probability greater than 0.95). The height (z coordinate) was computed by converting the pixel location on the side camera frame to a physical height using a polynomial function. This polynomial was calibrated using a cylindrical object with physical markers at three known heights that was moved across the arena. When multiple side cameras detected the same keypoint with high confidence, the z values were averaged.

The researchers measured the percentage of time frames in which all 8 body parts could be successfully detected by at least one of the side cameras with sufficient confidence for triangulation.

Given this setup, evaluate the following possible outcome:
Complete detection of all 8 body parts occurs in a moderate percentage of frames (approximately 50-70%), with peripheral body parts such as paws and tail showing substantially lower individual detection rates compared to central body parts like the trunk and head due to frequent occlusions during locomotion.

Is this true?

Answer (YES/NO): NO